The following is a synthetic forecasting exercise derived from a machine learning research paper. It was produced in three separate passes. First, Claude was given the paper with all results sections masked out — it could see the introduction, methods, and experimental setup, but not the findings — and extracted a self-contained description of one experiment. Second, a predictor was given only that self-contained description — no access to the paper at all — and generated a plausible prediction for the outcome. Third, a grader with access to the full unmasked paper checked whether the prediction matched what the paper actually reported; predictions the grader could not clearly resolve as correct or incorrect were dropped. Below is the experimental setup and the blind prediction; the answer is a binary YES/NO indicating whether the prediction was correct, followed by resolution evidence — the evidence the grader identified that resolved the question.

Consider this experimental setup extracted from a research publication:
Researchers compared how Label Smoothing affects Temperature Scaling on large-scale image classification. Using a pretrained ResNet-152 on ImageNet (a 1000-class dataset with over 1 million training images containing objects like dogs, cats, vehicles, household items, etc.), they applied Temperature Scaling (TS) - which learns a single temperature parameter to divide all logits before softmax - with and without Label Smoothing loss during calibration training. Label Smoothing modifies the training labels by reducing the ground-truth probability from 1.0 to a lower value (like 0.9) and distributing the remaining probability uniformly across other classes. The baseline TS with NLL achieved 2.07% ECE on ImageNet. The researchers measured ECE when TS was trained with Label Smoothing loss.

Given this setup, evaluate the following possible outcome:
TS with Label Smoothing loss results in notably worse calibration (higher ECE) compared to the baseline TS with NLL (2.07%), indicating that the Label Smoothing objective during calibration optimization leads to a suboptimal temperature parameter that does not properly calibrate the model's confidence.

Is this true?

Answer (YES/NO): YES